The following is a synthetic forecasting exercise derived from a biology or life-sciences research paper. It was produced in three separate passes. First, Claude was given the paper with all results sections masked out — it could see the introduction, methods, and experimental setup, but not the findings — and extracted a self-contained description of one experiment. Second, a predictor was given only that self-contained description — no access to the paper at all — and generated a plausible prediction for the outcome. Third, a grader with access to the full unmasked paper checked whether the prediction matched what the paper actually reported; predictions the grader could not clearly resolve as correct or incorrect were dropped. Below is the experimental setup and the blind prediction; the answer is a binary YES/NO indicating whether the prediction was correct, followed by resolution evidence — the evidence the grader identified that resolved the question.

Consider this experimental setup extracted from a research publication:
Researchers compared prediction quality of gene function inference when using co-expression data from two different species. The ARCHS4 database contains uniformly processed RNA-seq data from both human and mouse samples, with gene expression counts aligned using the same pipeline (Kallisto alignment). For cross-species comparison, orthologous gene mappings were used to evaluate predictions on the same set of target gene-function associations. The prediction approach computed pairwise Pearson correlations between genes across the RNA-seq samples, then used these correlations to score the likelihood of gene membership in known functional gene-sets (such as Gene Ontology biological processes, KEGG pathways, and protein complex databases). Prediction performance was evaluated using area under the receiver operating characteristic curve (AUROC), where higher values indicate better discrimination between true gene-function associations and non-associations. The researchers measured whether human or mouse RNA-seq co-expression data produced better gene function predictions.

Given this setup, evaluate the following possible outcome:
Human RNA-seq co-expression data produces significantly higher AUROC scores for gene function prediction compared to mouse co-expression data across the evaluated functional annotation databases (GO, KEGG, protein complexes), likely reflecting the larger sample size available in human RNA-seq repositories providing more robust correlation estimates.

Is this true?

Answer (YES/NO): NO